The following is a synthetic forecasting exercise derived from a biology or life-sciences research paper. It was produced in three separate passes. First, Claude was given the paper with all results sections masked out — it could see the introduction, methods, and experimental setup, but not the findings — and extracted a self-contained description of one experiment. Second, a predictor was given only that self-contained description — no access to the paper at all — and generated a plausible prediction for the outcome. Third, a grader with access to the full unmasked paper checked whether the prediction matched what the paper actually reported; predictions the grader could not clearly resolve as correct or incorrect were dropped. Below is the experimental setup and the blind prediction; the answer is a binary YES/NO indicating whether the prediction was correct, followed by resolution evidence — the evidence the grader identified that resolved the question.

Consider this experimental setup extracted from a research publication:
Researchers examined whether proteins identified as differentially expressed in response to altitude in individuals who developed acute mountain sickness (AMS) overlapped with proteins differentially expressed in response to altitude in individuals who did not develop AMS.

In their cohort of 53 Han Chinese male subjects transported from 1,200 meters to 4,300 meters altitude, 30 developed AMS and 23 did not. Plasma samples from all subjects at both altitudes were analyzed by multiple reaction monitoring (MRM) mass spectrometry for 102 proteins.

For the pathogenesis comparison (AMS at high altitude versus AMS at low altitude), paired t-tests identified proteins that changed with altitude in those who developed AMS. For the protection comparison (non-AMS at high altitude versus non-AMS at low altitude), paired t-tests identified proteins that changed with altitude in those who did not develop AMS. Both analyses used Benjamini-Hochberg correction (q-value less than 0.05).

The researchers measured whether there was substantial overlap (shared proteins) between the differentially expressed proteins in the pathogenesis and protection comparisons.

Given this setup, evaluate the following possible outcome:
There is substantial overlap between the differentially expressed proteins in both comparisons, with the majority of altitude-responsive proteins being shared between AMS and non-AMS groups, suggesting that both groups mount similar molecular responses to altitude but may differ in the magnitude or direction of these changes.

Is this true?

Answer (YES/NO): NO